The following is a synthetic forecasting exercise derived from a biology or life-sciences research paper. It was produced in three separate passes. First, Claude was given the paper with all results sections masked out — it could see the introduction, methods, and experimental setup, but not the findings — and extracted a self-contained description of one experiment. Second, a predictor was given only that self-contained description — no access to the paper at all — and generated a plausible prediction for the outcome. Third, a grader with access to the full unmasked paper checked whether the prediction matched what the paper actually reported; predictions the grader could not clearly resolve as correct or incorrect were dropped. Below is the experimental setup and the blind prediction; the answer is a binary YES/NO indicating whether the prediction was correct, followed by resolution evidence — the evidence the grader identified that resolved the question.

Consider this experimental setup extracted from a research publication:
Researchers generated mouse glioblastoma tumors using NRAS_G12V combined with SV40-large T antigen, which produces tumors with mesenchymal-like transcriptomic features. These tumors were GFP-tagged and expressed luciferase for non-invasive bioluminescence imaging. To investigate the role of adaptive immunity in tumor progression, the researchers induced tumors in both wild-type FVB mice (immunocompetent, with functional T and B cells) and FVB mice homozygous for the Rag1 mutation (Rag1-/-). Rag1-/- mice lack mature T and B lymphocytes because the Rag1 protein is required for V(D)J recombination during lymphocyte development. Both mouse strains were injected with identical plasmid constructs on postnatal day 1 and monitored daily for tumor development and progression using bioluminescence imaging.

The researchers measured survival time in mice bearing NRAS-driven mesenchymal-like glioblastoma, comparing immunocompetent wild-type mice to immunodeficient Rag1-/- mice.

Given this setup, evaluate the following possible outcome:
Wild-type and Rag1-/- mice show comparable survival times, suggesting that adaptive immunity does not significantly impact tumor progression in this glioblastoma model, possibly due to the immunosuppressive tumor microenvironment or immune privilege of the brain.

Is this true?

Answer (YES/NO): NO